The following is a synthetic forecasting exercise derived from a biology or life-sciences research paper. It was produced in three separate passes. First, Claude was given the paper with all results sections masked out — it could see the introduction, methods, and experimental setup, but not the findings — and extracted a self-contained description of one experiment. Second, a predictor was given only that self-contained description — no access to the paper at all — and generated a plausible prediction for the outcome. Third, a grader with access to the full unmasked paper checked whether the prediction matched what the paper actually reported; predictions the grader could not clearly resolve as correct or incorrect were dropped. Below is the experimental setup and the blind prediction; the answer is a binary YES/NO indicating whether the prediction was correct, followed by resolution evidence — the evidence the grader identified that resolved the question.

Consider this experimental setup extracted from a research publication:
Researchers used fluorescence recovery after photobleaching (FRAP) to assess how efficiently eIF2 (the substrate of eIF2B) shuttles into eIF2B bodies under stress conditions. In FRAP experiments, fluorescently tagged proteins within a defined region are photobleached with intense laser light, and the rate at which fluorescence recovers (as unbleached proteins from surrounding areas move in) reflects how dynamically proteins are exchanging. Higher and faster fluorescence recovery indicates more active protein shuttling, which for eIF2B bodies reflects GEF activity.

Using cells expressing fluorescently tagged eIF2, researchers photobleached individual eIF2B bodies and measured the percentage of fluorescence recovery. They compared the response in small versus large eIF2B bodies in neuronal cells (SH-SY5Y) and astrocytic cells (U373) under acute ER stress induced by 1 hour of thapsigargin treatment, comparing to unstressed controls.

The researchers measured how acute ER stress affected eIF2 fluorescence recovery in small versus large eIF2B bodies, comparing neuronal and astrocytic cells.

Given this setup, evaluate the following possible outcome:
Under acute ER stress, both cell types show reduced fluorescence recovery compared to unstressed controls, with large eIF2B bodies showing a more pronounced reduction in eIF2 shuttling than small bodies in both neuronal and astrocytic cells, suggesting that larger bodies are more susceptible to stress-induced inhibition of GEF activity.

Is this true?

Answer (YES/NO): NO